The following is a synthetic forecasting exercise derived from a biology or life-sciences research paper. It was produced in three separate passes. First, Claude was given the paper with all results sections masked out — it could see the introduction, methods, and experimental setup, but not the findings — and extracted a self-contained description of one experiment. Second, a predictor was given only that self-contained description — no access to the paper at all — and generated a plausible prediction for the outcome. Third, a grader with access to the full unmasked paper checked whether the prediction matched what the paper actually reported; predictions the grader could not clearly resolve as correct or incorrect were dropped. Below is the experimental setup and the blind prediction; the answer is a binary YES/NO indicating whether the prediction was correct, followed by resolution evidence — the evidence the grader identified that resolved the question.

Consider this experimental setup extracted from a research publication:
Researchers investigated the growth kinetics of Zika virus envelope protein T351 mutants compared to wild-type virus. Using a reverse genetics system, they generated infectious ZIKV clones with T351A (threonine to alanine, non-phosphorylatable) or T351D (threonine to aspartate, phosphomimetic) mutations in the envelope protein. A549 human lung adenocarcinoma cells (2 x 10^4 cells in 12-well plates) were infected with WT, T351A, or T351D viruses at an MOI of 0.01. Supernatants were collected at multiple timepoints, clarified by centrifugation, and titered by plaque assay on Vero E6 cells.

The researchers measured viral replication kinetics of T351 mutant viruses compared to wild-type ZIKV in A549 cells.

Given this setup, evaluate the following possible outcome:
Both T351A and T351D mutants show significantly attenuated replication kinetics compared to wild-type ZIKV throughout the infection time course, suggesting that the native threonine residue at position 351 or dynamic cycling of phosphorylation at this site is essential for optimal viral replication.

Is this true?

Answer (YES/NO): NO